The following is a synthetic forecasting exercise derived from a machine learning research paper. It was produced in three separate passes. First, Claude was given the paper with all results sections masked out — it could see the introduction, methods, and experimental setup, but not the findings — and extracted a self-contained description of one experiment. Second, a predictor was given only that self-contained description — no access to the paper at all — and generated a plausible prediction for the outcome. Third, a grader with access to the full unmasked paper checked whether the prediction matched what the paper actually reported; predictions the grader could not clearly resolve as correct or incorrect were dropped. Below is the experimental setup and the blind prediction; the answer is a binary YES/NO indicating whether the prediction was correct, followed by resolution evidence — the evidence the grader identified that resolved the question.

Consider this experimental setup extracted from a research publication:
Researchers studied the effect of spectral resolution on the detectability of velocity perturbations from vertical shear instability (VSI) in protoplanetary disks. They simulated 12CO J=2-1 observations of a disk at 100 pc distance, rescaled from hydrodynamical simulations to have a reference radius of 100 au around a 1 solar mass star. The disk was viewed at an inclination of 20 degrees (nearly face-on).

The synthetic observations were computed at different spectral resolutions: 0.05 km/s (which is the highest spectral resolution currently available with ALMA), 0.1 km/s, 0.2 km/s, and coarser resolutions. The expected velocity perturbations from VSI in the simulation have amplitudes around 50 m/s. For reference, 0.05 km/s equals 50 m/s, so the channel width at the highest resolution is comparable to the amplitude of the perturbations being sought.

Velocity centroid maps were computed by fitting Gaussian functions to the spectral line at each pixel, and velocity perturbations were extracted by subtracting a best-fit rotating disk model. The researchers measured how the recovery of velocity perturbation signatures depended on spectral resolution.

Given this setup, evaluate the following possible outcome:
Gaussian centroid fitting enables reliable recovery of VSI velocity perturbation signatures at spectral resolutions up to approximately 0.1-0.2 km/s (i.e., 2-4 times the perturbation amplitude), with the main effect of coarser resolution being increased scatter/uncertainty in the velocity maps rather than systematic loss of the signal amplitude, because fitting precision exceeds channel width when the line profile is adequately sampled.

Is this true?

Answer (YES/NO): NO